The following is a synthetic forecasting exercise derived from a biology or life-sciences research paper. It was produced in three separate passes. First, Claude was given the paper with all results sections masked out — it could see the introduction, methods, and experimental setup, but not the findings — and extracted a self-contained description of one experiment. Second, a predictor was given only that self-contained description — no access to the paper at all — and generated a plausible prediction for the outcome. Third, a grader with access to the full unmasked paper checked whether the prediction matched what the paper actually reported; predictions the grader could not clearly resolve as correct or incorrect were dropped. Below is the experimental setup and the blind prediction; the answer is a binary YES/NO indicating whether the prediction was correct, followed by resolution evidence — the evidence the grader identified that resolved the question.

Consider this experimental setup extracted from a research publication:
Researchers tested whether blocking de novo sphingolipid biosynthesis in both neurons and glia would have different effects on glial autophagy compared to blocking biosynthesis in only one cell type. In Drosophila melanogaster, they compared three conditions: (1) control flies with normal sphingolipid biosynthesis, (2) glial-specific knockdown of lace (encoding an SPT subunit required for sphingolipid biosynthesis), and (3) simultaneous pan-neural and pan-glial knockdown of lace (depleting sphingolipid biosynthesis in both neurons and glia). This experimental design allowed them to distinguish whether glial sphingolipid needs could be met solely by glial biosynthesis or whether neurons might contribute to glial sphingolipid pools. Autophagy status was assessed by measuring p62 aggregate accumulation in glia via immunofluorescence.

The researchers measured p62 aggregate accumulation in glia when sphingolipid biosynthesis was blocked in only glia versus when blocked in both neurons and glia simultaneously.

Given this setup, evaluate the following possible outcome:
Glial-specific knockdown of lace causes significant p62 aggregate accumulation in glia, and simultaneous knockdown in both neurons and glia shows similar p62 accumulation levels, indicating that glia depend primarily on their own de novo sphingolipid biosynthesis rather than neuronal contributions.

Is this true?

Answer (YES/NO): NO